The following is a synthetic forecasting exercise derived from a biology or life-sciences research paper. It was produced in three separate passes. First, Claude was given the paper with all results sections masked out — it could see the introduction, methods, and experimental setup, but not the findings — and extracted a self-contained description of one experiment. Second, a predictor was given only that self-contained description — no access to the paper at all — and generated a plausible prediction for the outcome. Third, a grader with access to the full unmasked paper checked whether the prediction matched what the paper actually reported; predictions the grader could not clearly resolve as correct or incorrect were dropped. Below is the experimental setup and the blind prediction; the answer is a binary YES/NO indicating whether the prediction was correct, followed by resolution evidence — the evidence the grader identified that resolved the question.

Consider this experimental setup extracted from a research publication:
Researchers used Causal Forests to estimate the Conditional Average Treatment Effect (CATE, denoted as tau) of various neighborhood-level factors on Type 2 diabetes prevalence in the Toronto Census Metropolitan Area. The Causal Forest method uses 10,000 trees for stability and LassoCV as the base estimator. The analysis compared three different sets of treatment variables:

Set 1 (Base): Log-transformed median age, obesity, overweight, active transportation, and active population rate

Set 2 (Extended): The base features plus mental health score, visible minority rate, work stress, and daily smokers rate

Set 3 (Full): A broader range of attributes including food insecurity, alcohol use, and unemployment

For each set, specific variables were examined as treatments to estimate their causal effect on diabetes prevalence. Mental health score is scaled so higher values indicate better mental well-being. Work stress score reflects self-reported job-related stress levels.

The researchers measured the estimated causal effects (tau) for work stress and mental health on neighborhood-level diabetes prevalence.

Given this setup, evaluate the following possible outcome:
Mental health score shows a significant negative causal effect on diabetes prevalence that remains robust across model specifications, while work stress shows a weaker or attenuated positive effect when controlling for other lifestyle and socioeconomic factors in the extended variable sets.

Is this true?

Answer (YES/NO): NO